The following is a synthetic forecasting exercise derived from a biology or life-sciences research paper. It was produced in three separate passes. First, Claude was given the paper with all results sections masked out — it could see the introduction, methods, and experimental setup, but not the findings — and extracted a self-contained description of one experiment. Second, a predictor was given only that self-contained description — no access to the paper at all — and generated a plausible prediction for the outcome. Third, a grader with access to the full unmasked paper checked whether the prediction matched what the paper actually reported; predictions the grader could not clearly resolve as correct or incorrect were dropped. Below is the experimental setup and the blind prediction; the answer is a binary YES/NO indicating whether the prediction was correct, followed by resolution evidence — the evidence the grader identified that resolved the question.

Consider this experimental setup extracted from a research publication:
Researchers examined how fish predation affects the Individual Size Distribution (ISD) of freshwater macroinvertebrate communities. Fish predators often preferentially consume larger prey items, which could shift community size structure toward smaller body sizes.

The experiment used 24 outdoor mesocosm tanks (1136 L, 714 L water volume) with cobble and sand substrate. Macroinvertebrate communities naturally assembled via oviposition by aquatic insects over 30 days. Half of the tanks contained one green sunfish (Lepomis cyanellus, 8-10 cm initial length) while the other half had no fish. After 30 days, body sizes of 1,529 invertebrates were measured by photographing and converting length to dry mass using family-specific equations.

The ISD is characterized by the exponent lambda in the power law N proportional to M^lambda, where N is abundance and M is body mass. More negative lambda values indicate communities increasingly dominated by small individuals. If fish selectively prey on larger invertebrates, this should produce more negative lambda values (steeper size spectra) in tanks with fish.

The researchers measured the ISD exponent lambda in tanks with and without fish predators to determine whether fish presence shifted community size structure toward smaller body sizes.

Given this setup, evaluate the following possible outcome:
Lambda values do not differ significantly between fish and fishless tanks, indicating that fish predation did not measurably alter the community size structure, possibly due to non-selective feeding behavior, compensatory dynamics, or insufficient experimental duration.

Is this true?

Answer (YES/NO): YES